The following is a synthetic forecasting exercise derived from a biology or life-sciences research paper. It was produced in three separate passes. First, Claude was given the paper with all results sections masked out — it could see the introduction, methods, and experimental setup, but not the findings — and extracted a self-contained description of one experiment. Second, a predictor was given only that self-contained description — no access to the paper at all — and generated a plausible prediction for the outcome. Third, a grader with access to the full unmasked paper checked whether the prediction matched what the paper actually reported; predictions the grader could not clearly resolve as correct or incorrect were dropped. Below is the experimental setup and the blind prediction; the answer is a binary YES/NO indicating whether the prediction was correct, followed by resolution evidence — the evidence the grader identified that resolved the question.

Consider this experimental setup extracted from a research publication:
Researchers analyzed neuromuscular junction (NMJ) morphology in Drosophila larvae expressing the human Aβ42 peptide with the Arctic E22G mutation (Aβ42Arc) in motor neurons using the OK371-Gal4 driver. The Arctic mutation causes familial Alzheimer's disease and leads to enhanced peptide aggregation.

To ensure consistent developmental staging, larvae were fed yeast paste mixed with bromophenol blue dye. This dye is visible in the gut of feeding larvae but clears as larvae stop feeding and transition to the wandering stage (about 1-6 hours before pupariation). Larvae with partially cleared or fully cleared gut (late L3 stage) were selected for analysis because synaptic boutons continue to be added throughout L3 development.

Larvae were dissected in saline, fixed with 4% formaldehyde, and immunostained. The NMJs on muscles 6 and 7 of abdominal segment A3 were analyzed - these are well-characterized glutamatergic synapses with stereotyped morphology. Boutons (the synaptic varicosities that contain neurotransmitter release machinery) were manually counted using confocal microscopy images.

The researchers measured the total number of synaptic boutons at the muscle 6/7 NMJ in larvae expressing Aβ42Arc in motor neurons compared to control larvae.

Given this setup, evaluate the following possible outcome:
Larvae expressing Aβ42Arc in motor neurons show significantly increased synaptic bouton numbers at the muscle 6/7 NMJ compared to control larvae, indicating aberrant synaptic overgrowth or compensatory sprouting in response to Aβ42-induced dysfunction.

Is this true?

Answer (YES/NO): YES